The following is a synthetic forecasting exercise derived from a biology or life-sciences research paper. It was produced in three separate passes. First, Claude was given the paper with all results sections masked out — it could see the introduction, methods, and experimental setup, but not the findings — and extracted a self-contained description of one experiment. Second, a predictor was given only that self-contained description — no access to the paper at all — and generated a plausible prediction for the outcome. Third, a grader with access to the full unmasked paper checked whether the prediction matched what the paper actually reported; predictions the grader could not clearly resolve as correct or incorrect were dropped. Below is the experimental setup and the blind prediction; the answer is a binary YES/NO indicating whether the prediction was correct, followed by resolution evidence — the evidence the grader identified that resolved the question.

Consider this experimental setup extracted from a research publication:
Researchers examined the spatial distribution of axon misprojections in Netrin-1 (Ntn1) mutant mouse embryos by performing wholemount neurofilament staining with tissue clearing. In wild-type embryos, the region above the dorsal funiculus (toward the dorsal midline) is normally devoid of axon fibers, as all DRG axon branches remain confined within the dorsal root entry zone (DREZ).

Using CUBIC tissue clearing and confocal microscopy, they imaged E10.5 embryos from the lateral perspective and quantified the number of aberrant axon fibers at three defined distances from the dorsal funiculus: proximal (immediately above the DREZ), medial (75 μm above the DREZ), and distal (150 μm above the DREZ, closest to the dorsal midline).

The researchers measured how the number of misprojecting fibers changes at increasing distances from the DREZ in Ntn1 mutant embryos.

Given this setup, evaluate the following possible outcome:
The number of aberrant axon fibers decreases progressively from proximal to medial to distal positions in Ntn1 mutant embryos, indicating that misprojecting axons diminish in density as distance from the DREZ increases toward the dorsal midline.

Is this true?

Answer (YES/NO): YES